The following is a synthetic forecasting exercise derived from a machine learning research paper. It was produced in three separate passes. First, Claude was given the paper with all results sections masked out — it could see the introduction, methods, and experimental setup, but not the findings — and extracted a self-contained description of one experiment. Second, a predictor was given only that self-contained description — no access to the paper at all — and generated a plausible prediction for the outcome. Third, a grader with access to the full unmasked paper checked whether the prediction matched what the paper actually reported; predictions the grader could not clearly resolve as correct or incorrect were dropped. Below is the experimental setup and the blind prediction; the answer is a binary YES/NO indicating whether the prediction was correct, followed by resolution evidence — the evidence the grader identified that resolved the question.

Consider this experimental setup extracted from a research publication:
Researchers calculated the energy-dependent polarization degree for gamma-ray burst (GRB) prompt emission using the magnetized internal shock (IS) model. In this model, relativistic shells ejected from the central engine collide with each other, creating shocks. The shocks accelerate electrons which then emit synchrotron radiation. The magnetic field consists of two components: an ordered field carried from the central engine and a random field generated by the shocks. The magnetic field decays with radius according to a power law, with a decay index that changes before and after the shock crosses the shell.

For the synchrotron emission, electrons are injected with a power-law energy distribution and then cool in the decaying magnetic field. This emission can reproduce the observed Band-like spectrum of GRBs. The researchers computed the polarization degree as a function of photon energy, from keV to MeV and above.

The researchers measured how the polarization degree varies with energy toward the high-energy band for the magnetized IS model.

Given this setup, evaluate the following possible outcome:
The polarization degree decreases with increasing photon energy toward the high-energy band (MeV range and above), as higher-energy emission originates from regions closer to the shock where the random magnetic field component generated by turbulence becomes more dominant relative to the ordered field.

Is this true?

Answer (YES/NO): NO